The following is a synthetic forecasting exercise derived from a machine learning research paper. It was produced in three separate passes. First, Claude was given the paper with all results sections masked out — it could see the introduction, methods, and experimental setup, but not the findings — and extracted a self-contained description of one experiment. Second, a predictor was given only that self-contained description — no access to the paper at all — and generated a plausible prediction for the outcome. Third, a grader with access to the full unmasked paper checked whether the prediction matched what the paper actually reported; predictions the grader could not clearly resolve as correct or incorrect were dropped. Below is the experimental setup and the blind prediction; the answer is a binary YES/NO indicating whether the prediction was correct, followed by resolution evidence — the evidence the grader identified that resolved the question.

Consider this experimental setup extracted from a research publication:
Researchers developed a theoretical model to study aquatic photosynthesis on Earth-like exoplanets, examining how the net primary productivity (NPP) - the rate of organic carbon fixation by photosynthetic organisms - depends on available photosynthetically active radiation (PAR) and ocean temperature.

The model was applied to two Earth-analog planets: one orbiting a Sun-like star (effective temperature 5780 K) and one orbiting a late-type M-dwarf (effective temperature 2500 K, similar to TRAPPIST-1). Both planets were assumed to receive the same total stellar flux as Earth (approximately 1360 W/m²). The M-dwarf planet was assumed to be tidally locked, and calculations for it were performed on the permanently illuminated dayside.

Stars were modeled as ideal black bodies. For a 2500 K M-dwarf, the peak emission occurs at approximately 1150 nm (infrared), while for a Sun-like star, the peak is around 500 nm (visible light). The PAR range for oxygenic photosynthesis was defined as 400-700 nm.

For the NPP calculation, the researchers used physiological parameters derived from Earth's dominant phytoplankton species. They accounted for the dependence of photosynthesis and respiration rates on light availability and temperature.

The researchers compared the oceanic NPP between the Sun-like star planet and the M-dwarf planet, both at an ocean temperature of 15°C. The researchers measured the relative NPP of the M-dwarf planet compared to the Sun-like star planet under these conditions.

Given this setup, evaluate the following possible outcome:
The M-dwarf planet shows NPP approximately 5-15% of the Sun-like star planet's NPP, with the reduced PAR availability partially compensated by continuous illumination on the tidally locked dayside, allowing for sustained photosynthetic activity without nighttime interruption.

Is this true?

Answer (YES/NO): NO